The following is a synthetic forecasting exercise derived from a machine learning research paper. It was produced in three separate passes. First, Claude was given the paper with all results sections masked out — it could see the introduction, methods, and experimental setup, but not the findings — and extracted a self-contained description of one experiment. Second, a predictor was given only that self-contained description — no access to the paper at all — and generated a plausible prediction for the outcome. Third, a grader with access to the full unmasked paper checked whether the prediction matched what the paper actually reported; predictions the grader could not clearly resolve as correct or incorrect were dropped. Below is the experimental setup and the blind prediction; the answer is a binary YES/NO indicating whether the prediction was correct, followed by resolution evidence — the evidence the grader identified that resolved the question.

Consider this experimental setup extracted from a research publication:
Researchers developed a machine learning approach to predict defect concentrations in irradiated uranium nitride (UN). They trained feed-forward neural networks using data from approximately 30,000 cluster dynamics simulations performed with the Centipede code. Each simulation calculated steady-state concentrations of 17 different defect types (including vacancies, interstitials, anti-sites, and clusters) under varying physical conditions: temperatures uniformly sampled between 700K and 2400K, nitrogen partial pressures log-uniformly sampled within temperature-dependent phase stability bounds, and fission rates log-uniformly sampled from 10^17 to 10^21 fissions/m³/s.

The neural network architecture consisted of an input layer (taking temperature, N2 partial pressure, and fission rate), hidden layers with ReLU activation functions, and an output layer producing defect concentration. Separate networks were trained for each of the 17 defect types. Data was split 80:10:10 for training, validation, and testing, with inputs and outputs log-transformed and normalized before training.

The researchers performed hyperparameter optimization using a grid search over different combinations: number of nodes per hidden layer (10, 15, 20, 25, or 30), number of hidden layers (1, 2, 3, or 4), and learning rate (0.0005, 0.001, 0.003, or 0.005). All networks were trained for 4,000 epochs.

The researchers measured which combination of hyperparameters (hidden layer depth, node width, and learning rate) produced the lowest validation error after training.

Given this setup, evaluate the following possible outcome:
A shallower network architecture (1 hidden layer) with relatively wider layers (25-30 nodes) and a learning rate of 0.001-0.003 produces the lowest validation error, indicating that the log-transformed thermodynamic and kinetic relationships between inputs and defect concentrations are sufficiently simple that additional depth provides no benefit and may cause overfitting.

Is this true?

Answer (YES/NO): NO